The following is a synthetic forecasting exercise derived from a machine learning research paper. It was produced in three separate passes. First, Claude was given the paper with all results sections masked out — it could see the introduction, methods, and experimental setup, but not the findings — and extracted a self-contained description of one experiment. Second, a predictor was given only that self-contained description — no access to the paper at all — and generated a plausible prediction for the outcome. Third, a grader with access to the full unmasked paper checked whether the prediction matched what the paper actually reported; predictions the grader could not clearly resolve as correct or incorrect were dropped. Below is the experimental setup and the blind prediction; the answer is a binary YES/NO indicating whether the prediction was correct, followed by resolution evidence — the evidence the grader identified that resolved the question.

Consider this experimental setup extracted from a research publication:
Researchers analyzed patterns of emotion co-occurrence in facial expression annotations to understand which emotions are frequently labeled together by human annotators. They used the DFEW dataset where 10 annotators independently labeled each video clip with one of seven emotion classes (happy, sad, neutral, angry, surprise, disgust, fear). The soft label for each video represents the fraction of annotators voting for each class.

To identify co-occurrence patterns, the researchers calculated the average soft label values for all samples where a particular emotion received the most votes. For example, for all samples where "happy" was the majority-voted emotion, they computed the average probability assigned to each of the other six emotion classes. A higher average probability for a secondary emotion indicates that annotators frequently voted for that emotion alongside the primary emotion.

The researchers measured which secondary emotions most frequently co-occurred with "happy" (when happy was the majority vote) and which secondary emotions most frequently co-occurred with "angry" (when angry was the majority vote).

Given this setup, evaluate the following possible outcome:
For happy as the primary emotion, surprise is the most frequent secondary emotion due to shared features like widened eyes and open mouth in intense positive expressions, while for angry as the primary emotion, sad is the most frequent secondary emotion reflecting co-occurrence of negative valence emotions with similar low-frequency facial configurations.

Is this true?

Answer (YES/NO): NO